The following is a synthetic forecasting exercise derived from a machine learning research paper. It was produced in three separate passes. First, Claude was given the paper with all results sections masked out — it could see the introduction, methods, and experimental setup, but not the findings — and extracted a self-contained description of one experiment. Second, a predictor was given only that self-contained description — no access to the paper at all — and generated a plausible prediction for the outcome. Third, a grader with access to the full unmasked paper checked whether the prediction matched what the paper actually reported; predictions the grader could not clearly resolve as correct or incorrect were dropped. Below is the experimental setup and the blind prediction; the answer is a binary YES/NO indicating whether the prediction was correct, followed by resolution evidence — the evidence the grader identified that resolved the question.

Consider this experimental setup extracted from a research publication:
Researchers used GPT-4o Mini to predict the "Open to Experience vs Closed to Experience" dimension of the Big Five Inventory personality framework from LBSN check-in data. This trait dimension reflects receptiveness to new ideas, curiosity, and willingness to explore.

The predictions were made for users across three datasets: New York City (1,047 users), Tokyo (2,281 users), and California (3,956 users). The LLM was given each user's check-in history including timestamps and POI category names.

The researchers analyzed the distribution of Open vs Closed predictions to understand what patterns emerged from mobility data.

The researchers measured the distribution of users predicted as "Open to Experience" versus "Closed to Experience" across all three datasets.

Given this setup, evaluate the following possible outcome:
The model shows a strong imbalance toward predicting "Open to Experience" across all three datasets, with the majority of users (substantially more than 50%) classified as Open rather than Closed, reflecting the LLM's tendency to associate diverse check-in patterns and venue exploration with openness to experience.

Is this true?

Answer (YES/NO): YES